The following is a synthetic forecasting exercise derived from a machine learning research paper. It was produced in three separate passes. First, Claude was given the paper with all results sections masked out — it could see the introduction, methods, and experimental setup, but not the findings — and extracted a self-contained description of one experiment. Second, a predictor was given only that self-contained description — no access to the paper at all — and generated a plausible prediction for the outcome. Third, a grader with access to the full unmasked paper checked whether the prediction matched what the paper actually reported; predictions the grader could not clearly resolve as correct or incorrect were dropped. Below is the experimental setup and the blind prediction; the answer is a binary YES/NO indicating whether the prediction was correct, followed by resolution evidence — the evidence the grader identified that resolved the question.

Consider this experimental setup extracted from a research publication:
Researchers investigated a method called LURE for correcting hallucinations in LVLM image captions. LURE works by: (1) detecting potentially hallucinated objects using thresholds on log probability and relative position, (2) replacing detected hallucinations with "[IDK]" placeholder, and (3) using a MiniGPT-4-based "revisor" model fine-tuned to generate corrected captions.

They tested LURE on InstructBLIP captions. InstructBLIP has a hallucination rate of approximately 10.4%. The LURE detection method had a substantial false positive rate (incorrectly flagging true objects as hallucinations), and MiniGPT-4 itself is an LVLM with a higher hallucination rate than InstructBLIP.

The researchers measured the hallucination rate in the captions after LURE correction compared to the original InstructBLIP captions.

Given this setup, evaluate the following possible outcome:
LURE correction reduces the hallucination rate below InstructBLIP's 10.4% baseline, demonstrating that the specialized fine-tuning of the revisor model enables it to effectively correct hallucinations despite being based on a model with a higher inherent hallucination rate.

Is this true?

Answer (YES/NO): NO